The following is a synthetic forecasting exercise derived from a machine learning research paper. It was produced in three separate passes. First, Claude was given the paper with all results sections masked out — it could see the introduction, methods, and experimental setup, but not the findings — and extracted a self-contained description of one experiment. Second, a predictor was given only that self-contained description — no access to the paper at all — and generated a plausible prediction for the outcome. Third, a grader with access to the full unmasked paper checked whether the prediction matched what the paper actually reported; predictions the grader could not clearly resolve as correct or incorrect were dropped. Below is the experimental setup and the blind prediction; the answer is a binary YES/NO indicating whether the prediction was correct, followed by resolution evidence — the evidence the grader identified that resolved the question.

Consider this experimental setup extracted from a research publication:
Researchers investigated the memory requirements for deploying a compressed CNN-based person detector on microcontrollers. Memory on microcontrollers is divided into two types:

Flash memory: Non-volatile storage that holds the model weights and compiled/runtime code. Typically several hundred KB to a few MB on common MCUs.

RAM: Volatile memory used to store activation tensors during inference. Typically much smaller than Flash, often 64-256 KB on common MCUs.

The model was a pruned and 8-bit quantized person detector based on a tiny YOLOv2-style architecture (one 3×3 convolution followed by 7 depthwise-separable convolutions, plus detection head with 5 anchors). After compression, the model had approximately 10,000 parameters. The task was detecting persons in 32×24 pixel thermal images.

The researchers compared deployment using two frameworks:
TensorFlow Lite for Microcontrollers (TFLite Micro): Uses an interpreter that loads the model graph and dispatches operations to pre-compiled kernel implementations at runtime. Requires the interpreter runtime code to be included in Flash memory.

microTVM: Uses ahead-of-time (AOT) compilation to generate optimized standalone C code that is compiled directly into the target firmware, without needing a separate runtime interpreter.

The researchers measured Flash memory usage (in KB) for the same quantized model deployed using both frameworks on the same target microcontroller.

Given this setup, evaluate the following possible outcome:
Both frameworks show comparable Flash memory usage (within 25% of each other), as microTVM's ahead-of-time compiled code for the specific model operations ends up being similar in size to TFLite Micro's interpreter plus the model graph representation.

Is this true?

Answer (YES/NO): NO